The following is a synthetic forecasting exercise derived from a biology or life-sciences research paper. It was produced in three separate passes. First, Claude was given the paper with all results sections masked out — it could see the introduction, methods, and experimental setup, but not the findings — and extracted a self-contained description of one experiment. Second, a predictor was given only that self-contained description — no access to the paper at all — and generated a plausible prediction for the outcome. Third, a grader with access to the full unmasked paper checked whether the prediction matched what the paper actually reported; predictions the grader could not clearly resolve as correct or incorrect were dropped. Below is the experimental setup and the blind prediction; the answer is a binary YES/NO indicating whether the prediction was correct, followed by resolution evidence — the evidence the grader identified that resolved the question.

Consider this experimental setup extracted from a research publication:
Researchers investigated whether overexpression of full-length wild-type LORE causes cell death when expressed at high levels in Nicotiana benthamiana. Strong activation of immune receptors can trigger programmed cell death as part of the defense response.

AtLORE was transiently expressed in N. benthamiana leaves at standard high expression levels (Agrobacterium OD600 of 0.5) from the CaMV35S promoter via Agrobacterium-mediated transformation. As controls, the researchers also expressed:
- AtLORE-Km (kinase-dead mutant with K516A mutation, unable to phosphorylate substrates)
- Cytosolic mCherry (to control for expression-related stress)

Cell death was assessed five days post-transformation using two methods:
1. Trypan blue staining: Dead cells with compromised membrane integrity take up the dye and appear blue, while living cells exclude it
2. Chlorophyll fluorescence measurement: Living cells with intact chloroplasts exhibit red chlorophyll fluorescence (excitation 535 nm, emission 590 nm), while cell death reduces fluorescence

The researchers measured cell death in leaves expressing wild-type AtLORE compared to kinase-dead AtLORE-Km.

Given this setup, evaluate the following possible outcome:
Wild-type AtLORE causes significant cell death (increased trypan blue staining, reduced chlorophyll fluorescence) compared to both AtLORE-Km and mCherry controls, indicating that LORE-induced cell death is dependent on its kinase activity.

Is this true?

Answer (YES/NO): NO